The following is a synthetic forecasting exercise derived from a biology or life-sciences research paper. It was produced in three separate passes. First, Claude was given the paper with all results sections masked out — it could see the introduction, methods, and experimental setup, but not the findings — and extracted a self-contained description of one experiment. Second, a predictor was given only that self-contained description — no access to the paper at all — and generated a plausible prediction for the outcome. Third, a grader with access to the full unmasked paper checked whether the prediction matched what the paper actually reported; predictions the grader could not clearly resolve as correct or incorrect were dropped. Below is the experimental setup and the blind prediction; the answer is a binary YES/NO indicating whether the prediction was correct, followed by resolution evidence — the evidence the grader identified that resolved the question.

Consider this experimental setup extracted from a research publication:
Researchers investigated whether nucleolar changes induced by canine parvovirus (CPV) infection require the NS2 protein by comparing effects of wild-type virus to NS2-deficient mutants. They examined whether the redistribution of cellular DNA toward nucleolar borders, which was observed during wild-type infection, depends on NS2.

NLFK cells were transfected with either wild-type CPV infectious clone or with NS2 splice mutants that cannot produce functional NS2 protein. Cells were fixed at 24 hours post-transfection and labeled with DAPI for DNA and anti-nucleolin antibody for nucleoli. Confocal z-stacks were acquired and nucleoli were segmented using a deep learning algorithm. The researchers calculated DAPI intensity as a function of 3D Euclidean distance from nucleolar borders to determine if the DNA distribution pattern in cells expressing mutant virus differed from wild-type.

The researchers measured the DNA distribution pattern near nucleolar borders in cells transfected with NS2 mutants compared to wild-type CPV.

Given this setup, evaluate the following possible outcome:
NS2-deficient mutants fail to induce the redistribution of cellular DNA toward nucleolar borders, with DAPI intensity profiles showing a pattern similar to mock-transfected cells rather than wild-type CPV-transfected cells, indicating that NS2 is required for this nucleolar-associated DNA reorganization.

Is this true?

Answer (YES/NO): NO